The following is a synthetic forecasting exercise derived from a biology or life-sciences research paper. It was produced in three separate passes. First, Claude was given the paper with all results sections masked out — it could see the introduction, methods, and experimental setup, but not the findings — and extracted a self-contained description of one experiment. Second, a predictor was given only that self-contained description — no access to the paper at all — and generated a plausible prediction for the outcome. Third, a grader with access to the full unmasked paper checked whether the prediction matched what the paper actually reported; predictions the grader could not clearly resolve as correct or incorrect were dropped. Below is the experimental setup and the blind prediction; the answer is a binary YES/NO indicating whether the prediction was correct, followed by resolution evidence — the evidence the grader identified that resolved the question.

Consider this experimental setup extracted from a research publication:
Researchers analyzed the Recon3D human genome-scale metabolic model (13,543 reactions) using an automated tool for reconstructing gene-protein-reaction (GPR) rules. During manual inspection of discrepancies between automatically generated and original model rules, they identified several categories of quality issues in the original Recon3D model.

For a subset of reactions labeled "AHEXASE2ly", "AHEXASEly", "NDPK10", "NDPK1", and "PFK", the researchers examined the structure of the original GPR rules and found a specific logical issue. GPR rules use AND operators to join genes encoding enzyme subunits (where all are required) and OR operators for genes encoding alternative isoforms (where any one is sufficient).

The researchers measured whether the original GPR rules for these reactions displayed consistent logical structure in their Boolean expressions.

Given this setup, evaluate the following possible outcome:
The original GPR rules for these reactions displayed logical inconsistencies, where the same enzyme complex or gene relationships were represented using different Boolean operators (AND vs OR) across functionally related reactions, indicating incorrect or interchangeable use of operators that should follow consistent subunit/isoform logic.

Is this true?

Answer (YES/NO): YES